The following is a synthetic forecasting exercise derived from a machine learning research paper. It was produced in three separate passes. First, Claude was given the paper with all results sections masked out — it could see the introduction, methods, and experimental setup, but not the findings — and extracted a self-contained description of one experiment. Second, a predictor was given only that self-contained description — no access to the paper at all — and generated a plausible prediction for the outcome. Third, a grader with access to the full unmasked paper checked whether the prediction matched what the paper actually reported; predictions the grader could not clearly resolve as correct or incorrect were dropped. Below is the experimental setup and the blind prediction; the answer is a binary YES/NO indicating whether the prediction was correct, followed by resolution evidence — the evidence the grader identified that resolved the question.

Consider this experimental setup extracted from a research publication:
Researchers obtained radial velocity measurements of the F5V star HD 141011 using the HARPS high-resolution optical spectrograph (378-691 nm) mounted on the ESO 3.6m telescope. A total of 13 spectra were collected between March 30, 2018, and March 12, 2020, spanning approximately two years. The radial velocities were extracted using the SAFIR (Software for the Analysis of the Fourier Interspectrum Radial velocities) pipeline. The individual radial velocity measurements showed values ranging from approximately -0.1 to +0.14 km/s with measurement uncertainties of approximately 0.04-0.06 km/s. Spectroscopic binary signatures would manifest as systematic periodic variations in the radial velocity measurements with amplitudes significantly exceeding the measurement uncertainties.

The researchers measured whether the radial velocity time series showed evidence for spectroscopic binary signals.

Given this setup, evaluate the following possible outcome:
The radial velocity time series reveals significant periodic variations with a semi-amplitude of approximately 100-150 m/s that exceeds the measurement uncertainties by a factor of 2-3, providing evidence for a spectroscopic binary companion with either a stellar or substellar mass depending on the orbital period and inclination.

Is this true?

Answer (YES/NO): NO